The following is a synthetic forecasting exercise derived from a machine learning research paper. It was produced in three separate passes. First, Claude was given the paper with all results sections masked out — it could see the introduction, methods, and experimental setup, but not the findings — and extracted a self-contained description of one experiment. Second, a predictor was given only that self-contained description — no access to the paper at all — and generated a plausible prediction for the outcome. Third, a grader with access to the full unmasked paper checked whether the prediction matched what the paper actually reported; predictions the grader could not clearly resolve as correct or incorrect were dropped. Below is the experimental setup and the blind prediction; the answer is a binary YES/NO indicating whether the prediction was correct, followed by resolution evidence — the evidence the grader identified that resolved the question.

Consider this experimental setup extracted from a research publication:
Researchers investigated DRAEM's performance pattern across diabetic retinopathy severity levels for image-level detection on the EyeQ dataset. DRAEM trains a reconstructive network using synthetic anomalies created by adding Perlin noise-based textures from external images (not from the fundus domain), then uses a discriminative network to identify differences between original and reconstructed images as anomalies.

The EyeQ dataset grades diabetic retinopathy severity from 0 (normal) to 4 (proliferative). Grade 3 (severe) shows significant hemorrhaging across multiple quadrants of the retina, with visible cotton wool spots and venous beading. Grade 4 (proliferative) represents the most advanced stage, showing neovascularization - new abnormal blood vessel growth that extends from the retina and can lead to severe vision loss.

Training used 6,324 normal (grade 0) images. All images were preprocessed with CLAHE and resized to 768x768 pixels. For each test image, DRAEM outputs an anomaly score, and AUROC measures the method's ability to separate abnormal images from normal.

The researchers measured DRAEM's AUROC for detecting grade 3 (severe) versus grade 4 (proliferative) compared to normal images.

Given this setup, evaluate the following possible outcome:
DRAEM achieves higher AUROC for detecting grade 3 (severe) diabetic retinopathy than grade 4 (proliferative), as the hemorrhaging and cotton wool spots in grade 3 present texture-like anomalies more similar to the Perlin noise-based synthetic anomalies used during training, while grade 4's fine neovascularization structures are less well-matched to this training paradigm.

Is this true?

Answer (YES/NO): YES